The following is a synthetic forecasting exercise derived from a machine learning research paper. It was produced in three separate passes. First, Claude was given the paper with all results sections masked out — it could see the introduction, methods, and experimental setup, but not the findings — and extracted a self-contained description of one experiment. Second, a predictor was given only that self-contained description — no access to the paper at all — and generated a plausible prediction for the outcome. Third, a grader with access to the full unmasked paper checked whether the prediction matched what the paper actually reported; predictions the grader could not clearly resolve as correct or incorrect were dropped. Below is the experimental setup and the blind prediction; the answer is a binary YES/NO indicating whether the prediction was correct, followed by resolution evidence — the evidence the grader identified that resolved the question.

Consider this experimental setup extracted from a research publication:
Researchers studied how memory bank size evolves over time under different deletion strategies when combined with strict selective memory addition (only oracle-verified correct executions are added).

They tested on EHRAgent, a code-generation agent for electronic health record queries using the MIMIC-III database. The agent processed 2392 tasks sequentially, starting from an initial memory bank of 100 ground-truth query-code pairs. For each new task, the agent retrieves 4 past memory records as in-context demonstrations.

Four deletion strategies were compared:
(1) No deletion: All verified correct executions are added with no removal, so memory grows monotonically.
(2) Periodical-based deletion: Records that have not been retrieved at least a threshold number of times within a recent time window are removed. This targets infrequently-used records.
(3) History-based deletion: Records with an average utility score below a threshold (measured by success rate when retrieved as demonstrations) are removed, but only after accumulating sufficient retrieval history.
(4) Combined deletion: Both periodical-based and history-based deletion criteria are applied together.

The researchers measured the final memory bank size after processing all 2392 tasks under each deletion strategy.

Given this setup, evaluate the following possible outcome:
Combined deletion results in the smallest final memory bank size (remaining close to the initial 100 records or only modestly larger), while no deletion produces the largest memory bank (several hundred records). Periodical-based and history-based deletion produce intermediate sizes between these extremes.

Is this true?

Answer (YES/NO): NO